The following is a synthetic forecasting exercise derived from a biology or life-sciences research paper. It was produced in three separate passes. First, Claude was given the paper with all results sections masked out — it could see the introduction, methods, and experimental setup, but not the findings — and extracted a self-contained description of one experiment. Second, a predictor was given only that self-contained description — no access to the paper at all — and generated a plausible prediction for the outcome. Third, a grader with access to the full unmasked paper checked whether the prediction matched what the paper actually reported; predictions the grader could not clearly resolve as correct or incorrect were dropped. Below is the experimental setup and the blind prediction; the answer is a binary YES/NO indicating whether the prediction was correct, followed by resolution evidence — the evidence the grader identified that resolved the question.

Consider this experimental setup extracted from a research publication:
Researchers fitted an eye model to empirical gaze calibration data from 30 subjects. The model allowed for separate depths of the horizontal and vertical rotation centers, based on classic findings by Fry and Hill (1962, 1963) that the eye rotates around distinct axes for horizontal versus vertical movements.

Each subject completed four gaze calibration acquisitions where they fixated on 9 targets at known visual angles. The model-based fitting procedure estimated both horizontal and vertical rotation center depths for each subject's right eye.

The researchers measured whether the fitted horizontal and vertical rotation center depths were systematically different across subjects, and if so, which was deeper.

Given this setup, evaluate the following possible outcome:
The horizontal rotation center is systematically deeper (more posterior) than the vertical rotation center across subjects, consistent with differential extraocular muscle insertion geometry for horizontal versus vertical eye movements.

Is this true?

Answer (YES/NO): YES